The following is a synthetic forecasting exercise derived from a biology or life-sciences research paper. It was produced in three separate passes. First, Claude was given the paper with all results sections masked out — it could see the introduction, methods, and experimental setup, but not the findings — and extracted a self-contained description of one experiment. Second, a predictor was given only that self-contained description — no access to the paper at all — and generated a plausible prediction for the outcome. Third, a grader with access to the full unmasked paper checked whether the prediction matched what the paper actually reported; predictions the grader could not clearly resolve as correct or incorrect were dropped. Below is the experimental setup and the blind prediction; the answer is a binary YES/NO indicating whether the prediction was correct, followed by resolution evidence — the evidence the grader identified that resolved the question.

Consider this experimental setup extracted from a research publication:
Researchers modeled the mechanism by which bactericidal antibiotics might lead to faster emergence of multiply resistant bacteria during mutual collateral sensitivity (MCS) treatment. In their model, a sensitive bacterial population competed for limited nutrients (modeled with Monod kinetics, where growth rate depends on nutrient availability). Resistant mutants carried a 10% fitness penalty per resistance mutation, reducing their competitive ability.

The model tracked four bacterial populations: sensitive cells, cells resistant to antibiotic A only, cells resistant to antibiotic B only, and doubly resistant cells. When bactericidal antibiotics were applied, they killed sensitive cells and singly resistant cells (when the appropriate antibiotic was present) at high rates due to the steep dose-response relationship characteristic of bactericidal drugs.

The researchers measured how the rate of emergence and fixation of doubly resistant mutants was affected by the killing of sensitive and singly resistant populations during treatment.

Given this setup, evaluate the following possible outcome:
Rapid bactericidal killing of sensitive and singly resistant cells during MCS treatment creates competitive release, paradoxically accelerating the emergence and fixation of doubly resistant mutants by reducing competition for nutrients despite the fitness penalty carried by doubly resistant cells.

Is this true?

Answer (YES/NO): YES